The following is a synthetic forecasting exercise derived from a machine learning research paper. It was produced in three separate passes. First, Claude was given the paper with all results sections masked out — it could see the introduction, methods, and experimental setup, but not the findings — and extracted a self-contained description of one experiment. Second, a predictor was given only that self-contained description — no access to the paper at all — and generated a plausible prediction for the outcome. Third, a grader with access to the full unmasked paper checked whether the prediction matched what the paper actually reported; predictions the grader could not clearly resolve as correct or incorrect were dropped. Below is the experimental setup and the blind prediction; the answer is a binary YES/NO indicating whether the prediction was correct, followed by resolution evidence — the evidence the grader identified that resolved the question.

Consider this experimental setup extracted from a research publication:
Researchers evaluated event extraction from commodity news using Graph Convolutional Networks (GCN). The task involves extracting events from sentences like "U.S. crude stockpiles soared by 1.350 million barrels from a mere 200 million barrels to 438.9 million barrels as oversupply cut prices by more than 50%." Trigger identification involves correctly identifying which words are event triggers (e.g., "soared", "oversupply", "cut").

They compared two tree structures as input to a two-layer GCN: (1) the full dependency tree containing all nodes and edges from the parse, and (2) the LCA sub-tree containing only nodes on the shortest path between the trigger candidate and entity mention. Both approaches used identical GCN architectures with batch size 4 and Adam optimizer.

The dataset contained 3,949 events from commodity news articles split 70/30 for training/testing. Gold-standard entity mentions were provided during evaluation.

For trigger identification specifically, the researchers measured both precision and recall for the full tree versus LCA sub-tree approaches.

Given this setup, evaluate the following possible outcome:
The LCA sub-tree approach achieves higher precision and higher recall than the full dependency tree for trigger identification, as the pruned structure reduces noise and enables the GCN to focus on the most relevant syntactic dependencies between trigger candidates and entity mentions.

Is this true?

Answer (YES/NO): NO